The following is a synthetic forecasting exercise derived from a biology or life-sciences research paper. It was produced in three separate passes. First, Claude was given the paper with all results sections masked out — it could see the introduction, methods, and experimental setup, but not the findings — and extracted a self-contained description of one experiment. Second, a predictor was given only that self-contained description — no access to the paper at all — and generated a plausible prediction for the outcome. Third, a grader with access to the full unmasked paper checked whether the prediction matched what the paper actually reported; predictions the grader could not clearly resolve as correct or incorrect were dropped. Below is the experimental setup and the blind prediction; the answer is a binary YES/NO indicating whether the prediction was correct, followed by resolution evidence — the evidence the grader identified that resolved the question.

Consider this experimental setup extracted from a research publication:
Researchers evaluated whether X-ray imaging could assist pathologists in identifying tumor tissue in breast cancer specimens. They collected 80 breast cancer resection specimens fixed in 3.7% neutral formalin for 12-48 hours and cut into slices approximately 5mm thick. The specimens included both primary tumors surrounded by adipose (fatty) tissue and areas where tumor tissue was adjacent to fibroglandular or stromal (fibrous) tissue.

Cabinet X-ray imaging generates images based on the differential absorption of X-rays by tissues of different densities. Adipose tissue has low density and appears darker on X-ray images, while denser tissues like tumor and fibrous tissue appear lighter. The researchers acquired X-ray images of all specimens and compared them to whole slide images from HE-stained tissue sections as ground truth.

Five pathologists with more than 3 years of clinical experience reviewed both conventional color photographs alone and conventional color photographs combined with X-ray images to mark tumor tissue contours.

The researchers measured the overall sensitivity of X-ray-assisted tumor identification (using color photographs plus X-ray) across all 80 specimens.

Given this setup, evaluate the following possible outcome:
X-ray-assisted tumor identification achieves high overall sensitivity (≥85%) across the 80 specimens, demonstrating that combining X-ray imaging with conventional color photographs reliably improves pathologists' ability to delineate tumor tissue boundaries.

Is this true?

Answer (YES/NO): YES